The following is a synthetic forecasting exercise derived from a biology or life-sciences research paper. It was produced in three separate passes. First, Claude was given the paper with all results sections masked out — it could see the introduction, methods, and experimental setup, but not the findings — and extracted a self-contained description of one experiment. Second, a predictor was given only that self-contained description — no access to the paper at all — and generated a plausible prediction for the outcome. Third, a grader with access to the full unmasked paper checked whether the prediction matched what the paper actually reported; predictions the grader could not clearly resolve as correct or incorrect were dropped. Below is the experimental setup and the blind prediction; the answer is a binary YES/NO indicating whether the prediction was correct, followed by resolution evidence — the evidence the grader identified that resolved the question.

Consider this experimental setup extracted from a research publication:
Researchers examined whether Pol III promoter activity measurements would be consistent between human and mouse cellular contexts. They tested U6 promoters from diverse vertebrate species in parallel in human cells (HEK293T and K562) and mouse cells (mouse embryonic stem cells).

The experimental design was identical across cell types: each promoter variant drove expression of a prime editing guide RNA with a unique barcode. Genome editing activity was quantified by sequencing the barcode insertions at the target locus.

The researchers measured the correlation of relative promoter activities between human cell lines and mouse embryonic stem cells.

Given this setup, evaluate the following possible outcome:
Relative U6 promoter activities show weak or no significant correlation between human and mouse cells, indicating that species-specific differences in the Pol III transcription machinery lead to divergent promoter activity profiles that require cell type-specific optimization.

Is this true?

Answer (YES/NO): NO